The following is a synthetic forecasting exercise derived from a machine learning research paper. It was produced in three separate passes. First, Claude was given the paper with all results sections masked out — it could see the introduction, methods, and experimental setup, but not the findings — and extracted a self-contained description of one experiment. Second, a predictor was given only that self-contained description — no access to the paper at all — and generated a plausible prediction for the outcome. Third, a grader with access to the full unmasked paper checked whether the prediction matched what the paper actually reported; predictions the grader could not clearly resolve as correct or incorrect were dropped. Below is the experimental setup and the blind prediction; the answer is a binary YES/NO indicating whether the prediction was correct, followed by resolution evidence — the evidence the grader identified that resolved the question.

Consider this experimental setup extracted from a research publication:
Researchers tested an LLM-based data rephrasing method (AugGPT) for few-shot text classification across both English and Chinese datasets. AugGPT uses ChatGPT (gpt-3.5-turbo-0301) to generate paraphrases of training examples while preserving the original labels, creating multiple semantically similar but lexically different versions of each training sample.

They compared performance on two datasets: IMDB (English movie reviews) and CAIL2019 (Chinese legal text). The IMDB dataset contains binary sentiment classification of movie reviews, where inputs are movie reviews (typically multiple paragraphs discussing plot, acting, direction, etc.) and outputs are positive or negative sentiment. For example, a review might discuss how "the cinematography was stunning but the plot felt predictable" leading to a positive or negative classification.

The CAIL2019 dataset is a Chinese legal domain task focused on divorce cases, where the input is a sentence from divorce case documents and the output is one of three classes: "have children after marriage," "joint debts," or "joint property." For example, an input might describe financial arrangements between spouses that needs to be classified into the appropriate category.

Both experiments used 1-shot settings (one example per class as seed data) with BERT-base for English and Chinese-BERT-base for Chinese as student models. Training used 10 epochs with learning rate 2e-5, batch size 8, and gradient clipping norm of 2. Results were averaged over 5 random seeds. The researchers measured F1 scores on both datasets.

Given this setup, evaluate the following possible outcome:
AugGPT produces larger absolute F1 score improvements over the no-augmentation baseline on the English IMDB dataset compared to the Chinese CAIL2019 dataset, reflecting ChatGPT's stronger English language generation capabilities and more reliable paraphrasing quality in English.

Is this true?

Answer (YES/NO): NO